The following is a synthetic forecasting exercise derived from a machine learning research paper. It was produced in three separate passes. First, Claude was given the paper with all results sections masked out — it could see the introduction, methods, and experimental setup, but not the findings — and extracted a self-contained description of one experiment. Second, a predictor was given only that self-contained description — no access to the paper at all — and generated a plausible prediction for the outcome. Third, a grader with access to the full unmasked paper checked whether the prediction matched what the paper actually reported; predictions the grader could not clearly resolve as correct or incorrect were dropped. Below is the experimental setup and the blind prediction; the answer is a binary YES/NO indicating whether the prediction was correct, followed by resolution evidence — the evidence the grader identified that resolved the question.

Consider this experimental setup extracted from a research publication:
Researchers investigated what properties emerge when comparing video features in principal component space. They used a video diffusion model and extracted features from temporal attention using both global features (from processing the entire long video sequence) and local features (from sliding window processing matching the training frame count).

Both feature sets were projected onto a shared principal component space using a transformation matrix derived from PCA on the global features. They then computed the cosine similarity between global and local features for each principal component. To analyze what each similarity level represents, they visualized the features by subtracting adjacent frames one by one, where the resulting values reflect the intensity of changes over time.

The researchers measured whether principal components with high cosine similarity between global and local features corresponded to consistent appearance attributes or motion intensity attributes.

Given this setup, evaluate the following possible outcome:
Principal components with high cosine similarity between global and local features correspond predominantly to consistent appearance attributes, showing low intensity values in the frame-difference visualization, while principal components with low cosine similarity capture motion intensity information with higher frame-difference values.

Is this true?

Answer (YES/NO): YES